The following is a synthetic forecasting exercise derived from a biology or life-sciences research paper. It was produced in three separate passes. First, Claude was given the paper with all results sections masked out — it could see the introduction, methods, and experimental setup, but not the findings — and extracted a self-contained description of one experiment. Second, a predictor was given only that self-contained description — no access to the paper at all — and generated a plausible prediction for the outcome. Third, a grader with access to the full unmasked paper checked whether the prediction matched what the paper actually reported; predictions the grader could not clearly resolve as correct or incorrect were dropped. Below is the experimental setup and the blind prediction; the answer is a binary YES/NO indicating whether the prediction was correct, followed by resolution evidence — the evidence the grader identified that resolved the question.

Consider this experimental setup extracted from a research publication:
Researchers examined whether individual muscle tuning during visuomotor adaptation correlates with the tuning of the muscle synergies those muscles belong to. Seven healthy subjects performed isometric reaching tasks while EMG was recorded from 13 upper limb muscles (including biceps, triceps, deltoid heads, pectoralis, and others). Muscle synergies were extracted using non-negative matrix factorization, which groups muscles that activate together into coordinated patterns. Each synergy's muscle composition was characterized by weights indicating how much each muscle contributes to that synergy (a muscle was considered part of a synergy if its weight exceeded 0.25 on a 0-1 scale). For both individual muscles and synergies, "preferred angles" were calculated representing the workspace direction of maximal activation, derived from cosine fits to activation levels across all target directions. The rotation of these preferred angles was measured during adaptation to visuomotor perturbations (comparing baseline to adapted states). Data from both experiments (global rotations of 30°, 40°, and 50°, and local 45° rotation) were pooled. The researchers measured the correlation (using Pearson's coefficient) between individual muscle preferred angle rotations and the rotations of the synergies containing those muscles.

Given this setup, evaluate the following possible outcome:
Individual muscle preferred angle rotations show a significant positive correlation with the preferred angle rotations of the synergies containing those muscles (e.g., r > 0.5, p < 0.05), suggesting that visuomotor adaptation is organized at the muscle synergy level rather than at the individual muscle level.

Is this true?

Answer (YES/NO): YES